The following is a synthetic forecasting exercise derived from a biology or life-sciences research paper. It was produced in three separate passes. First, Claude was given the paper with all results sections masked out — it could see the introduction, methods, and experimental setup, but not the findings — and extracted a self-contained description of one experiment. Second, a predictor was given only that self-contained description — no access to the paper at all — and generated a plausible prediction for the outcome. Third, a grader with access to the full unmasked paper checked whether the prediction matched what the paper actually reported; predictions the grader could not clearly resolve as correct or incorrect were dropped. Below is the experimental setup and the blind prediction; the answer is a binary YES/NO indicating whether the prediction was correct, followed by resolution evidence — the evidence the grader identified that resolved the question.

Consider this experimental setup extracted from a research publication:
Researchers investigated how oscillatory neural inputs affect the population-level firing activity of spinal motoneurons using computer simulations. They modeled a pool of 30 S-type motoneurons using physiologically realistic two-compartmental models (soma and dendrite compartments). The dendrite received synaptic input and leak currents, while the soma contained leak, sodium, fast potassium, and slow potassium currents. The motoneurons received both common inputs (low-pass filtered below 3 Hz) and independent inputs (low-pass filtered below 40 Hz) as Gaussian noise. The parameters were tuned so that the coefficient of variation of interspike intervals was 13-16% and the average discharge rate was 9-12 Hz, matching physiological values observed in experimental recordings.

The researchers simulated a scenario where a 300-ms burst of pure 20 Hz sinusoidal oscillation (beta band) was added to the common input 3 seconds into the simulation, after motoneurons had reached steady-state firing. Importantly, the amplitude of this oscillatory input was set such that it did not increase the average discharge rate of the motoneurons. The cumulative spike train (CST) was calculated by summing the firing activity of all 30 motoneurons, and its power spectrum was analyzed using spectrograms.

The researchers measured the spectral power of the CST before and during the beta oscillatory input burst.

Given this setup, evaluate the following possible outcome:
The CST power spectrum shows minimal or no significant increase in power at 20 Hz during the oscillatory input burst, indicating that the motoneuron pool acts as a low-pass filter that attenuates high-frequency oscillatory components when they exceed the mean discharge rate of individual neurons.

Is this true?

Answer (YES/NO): NO